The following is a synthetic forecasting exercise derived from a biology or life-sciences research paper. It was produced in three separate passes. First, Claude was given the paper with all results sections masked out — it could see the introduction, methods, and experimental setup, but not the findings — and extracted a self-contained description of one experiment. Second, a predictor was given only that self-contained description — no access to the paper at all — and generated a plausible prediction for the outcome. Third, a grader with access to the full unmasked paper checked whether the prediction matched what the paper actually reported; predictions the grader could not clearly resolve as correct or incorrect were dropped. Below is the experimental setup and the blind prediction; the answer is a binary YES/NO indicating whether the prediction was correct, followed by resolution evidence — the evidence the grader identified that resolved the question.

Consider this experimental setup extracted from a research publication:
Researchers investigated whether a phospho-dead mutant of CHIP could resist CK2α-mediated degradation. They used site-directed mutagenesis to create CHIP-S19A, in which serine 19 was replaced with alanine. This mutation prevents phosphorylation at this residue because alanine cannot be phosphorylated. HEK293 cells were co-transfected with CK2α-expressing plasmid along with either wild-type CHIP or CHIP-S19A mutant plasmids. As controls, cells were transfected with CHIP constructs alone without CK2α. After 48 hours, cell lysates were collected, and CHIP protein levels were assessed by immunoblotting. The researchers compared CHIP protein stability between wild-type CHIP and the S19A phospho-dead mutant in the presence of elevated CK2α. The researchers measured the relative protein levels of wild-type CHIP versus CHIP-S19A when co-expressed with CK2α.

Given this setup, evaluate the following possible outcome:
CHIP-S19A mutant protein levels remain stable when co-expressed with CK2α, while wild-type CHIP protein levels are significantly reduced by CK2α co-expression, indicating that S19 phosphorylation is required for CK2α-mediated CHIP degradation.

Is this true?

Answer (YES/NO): YES